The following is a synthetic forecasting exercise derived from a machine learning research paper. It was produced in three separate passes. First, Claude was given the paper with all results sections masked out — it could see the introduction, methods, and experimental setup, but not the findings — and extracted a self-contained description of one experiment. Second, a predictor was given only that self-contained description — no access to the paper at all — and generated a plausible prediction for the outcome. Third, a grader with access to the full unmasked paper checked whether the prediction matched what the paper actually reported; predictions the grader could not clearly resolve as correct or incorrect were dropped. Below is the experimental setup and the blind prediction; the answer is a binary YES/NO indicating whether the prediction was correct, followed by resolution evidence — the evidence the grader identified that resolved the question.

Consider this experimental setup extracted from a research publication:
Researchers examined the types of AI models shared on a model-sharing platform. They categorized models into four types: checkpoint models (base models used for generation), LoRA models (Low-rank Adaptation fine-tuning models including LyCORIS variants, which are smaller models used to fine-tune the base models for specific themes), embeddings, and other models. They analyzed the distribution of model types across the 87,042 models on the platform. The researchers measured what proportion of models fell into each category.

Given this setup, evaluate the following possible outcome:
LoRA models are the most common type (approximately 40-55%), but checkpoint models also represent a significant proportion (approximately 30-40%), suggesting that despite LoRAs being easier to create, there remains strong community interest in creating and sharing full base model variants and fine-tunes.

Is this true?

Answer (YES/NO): NO